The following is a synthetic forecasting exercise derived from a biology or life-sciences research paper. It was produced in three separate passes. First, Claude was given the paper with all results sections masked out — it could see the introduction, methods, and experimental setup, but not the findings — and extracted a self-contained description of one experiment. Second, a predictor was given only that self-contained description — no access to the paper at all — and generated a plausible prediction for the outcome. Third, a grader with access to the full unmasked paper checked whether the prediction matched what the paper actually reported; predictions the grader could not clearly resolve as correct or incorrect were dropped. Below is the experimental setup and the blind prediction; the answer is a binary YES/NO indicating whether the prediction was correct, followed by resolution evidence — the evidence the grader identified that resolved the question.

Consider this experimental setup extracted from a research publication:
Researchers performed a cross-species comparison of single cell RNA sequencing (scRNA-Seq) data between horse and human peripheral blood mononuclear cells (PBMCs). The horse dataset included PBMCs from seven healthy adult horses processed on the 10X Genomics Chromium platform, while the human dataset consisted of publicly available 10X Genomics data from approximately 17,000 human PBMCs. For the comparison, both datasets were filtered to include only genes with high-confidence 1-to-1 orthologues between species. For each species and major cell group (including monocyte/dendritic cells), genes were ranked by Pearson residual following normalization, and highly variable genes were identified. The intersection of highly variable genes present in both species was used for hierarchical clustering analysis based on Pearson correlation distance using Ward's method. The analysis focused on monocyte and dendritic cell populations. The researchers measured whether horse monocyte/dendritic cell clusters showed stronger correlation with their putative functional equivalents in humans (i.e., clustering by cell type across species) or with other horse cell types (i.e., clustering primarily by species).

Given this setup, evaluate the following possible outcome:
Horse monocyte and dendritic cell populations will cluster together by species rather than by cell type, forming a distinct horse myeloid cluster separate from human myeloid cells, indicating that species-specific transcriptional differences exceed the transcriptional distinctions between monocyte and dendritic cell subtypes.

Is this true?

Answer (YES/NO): NO